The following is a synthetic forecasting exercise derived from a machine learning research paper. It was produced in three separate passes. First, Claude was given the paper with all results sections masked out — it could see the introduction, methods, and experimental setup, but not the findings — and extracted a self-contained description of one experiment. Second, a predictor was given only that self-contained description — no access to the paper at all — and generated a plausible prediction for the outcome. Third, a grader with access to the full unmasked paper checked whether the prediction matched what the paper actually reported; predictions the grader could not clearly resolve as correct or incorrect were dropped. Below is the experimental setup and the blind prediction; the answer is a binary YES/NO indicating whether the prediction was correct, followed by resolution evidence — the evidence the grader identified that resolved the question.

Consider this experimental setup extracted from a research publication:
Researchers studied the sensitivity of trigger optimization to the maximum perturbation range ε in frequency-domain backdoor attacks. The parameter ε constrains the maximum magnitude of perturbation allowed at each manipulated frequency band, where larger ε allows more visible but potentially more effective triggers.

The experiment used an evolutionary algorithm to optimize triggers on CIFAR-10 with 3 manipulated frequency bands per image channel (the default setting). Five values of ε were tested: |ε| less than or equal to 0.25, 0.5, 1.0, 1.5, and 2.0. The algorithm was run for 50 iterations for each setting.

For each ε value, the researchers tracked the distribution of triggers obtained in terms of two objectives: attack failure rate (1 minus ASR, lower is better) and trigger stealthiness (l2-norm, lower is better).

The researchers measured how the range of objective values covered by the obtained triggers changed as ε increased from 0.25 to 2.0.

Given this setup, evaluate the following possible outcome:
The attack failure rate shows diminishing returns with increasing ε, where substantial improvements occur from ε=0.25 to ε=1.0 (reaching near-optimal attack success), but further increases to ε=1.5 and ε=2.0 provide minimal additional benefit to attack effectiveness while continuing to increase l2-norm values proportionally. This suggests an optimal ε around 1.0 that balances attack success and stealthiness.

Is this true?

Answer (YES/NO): NO